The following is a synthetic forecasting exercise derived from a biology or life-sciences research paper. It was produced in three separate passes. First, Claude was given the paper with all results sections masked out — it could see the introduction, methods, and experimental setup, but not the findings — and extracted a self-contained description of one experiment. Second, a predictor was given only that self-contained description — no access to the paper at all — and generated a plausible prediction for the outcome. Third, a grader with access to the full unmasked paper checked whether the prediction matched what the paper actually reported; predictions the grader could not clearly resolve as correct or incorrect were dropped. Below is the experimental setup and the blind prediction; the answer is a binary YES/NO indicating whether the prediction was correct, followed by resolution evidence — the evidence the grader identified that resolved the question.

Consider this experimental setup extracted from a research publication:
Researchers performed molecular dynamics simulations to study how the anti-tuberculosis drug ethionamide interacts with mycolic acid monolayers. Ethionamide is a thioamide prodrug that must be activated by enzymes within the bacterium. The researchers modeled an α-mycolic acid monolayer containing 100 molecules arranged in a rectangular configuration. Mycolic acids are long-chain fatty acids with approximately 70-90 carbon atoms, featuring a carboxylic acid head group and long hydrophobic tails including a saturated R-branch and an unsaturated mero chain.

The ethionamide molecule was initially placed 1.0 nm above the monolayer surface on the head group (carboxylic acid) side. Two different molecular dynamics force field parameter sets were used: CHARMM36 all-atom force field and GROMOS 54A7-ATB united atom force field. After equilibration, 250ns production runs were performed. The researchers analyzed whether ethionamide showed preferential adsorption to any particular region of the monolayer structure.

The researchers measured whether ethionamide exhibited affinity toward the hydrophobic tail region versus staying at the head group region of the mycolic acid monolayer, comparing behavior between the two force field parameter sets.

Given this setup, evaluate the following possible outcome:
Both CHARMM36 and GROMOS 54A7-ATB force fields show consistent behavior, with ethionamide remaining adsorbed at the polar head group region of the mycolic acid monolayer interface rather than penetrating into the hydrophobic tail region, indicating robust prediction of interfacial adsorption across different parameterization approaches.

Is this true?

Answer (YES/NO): NO